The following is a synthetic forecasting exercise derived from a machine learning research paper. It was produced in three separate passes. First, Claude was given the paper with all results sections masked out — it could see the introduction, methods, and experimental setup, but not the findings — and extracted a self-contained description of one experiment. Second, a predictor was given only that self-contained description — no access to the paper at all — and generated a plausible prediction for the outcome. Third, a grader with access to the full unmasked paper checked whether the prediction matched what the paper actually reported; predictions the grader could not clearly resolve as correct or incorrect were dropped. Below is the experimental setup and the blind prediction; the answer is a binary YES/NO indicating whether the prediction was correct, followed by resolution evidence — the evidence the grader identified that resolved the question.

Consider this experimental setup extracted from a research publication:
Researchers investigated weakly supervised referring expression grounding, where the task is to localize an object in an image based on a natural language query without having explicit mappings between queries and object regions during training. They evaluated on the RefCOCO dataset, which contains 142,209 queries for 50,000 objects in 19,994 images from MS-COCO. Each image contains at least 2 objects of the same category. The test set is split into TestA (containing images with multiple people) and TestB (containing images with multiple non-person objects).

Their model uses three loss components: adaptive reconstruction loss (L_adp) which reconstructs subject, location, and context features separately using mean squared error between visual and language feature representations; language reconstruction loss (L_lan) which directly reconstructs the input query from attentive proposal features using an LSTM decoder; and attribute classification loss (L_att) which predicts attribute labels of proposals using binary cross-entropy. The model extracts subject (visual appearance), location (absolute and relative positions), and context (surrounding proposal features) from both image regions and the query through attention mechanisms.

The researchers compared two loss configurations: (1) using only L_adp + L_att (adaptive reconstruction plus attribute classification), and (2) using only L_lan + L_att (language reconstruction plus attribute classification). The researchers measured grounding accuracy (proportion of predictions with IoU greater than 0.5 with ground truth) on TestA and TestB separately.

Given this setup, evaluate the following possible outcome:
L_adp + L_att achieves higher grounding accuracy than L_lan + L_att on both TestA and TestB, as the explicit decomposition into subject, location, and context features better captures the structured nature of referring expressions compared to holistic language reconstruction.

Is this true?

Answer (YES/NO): NO